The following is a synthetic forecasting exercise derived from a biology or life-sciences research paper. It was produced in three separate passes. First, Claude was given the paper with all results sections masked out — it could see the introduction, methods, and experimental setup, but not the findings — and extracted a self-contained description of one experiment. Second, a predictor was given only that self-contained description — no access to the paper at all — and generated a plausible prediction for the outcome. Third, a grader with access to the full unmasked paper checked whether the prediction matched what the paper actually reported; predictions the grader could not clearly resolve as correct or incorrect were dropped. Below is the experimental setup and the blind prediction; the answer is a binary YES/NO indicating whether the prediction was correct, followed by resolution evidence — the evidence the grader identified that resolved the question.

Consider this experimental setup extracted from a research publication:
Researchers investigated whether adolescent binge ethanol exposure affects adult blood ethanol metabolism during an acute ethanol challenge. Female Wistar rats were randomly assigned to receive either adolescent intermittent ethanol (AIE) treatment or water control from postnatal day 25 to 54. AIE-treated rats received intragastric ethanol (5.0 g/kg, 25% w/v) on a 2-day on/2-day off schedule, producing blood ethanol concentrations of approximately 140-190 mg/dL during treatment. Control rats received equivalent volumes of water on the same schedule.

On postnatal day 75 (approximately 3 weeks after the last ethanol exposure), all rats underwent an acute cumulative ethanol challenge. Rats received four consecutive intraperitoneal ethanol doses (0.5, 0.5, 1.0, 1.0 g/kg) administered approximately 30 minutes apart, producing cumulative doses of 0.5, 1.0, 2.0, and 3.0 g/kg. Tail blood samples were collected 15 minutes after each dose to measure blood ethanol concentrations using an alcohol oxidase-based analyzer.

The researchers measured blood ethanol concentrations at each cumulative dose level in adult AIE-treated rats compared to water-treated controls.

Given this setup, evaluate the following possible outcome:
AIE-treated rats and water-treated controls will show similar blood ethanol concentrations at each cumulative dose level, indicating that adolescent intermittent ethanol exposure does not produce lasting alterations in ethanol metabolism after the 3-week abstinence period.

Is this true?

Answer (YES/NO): YES